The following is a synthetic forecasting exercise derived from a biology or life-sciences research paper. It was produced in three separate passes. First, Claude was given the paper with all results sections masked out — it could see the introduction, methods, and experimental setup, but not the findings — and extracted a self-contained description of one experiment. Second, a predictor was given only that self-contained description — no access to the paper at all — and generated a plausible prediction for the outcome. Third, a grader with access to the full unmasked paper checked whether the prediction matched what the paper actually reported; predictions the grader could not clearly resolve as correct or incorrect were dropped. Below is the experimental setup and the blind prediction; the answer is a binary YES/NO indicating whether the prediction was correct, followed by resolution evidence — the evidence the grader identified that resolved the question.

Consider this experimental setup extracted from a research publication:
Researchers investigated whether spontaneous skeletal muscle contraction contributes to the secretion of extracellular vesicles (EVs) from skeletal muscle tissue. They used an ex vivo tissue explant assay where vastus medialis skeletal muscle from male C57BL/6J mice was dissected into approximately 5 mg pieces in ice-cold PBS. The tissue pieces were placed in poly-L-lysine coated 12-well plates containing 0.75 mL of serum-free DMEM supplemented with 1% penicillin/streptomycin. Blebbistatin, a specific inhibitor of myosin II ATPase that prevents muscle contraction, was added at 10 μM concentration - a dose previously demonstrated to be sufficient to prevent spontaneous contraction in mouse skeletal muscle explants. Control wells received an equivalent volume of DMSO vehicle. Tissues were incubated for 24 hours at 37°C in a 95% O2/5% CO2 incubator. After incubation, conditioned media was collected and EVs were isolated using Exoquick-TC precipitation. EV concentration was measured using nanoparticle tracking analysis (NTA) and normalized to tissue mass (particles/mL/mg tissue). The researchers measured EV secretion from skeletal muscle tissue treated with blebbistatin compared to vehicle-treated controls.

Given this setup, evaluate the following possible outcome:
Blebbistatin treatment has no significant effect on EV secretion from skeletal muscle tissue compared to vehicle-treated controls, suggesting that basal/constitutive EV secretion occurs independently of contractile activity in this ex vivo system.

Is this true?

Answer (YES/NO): YES